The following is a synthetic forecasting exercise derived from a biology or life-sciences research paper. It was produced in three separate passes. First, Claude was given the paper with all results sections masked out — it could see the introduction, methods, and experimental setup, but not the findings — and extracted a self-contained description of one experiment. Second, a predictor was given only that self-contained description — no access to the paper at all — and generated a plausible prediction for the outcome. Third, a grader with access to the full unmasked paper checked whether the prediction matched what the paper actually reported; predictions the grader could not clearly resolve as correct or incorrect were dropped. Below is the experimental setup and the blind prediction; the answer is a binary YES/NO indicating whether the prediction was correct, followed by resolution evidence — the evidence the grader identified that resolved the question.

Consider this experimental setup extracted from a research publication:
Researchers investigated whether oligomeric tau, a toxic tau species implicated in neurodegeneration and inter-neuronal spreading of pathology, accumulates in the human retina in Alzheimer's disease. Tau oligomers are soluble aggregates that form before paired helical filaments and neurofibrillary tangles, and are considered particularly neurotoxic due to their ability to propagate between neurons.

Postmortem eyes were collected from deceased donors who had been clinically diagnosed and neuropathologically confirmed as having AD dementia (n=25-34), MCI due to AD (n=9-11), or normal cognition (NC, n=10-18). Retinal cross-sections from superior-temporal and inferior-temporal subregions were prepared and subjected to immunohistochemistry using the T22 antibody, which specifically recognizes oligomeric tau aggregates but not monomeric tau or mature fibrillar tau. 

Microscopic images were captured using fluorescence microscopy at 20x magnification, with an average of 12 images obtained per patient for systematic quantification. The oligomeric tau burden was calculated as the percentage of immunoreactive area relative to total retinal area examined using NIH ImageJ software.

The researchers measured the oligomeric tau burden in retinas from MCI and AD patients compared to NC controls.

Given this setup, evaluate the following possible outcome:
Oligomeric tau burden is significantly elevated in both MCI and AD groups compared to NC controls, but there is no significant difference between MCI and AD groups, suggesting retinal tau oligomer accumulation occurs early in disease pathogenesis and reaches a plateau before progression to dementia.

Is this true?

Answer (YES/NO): NO